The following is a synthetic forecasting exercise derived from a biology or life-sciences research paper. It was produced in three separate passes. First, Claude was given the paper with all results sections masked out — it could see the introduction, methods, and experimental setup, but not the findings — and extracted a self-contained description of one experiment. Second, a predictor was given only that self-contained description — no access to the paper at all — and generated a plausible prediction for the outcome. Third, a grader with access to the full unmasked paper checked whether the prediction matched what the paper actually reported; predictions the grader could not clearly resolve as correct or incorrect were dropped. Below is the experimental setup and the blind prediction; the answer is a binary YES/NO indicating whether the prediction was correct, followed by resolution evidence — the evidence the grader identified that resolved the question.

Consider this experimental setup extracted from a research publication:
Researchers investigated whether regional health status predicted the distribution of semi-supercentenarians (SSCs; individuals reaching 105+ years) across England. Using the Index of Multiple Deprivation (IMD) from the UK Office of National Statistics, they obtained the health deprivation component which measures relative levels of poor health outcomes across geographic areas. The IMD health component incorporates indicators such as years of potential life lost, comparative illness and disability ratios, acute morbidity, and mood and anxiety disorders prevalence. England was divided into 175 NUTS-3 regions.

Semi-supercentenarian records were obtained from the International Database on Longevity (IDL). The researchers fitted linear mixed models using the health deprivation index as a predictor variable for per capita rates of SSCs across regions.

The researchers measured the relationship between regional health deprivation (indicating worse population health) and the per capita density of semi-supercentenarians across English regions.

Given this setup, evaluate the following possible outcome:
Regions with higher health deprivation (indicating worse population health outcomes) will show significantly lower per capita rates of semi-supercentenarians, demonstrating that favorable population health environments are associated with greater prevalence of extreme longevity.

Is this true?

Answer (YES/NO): NO